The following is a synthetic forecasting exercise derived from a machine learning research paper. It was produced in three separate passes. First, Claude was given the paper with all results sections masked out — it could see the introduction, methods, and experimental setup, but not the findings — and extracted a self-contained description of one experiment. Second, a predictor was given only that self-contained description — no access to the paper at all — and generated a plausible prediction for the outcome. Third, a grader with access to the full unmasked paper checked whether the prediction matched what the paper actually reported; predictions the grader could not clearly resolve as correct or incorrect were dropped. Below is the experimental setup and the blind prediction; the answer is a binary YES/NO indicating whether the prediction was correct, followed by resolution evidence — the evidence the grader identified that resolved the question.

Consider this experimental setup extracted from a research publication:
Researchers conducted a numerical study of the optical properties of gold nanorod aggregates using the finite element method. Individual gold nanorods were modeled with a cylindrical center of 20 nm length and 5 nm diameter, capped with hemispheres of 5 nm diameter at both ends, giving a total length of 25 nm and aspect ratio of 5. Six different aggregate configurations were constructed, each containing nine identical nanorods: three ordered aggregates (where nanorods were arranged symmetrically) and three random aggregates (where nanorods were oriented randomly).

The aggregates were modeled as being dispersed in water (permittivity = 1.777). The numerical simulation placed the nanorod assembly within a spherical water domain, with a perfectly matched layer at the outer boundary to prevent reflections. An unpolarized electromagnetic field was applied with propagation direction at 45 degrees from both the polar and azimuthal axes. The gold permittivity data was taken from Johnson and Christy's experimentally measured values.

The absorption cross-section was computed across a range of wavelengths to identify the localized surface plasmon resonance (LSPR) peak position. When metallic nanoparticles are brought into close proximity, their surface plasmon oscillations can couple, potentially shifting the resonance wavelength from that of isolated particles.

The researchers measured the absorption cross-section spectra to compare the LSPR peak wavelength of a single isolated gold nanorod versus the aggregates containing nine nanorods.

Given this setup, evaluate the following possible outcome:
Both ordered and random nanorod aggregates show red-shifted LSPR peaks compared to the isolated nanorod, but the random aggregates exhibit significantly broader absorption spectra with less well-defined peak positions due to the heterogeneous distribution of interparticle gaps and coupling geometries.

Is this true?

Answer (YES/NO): NO